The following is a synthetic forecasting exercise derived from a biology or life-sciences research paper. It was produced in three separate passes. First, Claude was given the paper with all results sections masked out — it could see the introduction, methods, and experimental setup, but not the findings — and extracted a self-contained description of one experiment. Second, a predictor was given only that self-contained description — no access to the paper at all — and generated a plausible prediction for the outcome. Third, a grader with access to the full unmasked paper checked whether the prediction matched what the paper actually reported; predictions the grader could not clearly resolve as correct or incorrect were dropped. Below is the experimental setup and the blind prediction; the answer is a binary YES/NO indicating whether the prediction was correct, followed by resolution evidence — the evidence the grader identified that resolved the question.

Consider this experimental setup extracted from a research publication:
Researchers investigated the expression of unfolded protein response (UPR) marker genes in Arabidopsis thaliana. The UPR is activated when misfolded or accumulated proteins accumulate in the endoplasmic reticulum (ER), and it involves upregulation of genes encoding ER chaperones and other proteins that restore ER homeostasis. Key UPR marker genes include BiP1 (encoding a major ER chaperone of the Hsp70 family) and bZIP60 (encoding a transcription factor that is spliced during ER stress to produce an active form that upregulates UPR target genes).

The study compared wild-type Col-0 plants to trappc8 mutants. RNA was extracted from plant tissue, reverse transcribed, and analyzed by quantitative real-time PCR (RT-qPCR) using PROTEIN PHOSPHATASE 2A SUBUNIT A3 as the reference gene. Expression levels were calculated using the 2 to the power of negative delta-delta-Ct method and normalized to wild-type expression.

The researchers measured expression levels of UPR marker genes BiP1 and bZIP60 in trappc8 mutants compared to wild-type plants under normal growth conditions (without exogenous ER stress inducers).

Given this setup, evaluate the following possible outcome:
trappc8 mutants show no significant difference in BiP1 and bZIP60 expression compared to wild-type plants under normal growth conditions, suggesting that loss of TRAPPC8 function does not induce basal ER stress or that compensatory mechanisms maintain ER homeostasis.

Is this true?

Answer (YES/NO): NO